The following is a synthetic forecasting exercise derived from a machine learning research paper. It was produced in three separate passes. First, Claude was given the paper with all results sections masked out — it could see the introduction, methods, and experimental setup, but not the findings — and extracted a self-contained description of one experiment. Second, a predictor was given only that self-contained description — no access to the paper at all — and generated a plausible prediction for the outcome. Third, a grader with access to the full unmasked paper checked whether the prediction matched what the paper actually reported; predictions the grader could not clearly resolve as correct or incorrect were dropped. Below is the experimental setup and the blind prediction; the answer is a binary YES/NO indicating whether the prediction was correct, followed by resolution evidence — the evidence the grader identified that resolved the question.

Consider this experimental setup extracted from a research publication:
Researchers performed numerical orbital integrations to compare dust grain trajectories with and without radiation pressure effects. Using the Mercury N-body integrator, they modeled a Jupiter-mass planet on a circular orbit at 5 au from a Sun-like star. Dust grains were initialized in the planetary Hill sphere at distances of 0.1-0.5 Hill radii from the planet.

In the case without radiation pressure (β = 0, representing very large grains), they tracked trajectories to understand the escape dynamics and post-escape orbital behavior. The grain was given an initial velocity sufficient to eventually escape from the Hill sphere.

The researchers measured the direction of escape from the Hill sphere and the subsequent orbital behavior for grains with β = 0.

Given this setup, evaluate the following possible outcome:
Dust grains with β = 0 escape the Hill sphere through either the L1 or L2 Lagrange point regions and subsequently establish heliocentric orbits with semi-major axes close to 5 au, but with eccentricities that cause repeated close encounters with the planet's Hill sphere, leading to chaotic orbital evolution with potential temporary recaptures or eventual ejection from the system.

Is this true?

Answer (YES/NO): NO